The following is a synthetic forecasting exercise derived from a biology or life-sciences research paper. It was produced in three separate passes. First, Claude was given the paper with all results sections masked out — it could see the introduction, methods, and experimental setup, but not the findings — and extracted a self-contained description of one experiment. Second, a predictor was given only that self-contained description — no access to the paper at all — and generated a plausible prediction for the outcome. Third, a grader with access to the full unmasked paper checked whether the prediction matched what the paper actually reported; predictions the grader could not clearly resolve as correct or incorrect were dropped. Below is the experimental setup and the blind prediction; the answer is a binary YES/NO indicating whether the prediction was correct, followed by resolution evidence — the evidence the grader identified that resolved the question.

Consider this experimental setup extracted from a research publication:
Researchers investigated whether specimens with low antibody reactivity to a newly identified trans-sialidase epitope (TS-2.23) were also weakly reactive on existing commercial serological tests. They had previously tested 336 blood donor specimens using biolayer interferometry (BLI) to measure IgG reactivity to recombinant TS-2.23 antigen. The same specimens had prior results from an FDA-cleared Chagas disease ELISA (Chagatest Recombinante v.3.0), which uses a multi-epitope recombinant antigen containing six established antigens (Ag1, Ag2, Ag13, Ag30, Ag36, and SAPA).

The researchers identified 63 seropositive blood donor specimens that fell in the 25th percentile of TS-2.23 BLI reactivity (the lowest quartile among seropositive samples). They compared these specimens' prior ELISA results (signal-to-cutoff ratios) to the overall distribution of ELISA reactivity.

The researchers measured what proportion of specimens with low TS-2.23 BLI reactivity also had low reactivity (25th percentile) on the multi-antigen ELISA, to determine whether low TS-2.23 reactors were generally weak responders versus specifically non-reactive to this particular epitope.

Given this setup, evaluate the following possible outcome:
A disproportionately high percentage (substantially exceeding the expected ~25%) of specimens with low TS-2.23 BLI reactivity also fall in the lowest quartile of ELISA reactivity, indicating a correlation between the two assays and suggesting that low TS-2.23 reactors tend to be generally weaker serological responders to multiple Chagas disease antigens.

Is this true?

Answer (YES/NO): YES